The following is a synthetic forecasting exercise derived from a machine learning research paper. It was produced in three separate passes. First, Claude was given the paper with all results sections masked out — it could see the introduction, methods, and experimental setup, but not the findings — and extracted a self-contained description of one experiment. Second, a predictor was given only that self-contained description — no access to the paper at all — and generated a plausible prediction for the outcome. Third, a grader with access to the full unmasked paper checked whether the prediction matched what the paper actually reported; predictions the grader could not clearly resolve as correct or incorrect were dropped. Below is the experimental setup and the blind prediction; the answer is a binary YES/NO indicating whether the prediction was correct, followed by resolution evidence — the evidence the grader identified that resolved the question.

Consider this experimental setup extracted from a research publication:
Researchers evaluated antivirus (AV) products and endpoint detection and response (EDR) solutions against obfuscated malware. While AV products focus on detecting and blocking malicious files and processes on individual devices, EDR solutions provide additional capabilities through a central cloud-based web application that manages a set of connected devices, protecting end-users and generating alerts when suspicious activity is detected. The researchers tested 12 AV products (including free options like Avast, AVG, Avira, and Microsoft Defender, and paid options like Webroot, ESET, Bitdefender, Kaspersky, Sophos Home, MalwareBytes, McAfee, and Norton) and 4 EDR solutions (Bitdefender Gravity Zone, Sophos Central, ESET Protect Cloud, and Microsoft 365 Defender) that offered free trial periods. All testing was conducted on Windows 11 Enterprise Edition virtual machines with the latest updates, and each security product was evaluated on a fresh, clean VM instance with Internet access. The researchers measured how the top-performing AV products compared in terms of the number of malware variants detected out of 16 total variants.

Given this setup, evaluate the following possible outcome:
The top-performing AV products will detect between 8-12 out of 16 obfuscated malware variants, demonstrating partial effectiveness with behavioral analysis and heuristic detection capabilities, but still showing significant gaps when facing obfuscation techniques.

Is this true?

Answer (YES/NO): YES